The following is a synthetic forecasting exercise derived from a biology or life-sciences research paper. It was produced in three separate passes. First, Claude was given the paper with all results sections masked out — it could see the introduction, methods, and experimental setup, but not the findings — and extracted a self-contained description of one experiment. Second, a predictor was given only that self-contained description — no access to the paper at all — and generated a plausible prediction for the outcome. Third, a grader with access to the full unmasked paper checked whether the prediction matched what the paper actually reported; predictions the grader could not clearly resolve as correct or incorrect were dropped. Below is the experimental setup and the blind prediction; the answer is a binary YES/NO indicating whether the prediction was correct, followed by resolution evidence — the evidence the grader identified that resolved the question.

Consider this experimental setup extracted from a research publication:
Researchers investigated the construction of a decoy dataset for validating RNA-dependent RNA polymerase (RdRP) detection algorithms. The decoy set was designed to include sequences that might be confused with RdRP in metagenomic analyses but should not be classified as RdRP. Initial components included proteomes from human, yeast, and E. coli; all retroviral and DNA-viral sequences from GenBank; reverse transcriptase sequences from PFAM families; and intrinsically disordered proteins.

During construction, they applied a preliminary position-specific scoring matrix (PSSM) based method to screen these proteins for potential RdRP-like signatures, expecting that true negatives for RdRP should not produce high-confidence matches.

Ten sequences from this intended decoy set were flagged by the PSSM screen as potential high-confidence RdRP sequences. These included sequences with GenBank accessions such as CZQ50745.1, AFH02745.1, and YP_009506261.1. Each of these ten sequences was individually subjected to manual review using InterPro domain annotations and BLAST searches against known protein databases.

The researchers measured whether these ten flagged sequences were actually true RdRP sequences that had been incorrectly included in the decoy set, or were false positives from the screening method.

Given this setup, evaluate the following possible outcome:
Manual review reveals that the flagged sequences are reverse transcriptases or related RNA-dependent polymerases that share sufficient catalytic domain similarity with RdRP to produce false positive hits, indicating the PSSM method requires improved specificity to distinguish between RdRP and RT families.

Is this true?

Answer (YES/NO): NO